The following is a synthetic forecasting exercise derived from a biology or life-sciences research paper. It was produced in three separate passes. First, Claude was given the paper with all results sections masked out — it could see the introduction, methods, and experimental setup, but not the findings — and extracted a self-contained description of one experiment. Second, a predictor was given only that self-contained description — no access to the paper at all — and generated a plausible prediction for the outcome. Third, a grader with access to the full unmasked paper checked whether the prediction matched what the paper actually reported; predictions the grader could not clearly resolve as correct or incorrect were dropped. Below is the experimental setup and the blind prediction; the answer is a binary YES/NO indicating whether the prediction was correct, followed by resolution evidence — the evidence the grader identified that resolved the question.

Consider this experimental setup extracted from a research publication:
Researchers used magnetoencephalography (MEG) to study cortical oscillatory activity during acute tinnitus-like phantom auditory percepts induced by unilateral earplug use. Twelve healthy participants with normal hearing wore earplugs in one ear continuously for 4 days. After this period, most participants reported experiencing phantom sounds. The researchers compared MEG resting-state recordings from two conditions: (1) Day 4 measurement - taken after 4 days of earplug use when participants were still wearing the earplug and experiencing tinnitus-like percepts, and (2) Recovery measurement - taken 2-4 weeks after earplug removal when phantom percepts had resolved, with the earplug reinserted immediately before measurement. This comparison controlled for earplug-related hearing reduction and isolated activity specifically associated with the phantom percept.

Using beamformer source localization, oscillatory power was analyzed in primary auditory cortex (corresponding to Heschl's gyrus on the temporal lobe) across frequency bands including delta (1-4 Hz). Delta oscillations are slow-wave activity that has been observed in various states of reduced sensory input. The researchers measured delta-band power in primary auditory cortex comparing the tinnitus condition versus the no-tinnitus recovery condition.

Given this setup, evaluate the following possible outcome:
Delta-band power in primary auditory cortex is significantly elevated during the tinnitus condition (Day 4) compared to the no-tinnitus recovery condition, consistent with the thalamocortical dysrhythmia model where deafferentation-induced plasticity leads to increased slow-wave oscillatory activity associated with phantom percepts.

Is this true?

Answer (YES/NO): NO